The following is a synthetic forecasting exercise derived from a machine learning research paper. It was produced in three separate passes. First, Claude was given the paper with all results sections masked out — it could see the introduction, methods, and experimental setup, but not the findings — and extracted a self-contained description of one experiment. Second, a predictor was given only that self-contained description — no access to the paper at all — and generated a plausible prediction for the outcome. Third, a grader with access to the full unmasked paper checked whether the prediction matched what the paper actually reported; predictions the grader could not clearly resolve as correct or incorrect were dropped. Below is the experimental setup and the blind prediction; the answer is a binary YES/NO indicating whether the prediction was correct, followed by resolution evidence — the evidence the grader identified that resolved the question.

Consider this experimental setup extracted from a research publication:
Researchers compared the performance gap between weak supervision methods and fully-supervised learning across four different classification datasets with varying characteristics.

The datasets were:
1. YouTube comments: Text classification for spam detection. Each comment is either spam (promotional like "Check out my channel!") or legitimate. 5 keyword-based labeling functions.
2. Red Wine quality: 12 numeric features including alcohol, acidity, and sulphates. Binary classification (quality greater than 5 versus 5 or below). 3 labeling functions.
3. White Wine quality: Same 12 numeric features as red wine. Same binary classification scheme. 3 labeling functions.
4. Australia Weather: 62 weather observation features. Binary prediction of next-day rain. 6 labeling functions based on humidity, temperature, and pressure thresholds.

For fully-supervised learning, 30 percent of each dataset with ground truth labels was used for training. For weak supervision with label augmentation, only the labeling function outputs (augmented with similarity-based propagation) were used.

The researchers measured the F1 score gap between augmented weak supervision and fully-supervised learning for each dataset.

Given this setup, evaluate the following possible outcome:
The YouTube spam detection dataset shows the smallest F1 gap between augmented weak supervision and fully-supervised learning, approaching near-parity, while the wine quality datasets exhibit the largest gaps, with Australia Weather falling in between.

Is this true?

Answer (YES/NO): NO